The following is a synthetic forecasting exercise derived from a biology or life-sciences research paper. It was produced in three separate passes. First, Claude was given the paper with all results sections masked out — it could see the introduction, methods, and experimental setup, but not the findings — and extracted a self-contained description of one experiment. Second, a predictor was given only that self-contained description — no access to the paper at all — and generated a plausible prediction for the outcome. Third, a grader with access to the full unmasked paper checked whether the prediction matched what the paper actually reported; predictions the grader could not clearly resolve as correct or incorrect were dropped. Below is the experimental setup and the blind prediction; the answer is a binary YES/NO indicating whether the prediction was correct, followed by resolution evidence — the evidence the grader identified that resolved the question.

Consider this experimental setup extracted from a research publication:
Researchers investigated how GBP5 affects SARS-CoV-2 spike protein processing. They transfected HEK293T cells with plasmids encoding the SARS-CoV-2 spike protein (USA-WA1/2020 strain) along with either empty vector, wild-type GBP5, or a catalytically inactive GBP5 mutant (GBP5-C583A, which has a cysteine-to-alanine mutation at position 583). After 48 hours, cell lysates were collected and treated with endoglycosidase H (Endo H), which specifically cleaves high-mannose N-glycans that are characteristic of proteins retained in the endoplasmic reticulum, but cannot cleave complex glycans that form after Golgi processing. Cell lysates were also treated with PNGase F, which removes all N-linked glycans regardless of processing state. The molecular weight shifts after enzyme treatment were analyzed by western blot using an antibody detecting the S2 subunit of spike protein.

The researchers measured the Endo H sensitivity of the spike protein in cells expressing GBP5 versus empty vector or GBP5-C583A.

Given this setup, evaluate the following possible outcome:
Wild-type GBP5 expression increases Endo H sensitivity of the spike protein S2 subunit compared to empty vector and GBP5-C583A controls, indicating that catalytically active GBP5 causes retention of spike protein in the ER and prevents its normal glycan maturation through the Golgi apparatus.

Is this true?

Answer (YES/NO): NO